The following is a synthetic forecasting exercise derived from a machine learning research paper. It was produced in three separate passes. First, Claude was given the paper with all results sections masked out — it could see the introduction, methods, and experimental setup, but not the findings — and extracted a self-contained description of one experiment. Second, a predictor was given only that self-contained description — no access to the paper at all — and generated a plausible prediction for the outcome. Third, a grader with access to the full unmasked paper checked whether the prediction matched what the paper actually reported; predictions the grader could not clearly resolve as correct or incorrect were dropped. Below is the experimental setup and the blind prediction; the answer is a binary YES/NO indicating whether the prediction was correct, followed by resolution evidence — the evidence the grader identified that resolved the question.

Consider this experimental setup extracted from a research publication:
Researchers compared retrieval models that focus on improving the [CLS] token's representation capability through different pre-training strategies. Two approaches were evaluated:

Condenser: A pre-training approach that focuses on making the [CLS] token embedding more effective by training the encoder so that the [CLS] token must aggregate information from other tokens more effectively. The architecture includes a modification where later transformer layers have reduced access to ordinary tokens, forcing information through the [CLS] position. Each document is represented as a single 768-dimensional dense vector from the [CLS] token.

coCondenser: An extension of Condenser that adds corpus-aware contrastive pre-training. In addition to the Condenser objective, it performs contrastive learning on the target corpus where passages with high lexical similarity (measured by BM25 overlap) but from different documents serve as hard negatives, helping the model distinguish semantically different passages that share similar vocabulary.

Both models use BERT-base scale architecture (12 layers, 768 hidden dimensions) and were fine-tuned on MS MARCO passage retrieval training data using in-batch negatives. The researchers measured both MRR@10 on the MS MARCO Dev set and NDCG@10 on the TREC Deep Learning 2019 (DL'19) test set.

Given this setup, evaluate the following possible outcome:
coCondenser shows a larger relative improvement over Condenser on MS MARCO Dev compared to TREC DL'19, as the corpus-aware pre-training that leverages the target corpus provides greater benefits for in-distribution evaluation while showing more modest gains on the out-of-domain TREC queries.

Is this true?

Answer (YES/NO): NO